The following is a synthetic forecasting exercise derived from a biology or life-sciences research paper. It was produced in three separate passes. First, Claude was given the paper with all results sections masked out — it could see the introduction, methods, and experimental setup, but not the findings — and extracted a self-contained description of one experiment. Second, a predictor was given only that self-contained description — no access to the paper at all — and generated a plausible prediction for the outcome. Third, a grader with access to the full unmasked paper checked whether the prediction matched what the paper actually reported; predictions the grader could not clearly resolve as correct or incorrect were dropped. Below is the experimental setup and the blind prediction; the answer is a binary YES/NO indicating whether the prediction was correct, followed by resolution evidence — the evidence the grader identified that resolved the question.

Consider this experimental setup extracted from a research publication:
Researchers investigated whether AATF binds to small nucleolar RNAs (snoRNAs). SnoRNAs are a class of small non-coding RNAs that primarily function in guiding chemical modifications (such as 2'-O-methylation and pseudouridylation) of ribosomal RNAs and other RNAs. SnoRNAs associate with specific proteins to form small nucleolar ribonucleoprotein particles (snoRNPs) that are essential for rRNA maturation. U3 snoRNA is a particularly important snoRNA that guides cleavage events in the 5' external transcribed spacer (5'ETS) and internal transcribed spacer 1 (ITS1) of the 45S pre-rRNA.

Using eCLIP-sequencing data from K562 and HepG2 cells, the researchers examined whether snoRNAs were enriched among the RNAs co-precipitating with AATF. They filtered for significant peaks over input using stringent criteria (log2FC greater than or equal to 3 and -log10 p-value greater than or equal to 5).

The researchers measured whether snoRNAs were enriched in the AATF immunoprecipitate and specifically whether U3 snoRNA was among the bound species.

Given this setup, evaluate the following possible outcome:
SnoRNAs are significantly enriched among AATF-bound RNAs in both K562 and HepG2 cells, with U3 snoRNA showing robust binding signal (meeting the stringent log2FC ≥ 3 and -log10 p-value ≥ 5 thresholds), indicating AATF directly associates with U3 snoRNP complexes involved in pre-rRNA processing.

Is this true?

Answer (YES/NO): YES